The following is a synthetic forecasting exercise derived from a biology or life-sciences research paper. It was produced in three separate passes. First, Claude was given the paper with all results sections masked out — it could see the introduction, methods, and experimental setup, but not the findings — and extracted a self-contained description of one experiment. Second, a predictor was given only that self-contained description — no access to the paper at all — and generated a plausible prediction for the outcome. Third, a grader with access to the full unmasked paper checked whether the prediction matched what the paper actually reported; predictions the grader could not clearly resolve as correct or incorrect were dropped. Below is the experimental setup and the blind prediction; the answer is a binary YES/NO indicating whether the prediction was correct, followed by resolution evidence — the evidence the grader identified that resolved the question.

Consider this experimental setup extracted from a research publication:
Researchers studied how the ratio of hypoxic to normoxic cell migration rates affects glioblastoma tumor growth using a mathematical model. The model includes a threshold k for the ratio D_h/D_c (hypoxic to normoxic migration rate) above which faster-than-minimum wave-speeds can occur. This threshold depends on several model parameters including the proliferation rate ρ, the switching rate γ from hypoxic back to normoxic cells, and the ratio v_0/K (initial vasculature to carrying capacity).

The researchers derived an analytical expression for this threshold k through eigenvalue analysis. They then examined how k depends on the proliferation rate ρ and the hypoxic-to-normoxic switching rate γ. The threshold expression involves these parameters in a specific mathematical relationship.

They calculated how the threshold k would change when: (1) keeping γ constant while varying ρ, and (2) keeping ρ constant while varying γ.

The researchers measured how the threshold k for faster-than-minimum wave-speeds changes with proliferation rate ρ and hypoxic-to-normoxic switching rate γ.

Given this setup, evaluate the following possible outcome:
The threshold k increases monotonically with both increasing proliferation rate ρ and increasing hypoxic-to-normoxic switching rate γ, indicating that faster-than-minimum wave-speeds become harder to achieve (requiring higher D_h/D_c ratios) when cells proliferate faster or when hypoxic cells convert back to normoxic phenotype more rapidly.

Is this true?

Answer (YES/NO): NO